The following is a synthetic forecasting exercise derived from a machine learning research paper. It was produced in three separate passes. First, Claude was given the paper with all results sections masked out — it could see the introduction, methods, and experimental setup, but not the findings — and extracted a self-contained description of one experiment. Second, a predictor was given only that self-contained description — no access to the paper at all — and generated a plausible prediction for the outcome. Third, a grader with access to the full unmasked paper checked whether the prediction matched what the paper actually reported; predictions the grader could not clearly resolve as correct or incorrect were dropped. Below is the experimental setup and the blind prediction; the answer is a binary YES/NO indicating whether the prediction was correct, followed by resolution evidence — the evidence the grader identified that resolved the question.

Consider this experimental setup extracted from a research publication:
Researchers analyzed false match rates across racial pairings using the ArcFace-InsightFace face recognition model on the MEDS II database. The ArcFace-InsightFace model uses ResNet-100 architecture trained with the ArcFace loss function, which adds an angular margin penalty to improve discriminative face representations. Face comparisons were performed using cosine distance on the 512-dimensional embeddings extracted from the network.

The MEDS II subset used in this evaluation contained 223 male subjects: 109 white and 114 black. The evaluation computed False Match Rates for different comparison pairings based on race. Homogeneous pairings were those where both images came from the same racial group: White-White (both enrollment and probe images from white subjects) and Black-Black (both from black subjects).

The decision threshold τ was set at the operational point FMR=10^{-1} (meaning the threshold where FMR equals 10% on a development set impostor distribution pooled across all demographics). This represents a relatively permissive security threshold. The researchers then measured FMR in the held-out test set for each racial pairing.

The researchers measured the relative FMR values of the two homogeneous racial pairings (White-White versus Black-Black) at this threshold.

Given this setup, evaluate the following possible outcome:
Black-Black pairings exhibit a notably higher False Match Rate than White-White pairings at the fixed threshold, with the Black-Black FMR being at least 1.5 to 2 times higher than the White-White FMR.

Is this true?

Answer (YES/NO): YES